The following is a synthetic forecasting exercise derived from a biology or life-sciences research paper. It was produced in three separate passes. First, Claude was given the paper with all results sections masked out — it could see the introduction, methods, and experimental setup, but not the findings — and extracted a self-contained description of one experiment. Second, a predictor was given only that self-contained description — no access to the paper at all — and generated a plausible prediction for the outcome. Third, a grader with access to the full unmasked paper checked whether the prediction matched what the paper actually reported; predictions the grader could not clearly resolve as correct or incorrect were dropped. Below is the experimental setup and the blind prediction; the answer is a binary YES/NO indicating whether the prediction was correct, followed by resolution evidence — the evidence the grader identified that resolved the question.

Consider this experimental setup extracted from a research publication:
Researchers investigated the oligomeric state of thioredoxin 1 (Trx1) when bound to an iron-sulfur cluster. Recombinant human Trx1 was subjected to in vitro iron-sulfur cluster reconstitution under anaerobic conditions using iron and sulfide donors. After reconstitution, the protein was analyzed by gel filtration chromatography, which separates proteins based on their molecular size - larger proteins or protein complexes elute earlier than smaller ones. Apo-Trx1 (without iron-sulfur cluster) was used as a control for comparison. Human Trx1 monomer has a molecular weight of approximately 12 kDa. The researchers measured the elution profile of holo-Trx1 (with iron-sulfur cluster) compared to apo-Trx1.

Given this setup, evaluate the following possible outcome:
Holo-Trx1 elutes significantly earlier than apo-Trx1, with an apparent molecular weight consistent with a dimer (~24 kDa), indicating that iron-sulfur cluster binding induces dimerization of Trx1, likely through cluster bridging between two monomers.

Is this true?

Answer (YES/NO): YES